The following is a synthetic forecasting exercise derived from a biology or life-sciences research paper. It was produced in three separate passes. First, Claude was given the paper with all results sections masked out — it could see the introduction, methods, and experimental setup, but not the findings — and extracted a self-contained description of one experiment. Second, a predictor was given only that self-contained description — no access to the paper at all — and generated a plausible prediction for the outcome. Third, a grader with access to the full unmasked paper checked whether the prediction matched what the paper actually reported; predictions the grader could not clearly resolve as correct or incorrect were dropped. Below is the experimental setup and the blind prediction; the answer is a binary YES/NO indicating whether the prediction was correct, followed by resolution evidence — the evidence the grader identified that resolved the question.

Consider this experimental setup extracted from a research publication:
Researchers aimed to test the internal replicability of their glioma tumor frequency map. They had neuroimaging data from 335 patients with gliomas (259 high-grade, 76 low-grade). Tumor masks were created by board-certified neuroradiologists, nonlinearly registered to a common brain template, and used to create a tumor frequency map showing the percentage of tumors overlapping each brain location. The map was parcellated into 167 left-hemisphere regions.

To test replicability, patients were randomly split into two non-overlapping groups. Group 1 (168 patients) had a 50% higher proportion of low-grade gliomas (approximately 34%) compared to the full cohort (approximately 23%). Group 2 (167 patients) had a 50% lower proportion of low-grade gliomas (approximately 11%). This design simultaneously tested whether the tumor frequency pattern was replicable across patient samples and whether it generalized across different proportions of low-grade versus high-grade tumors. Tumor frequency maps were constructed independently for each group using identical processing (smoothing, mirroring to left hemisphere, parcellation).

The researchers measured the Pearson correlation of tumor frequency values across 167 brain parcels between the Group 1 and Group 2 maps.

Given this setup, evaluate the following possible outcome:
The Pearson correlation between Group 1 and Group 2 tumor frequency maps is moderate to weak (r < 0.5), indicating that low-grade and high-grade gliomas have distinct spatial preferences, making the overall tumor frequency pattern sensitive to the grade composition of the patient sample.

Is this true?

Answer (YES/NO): NO